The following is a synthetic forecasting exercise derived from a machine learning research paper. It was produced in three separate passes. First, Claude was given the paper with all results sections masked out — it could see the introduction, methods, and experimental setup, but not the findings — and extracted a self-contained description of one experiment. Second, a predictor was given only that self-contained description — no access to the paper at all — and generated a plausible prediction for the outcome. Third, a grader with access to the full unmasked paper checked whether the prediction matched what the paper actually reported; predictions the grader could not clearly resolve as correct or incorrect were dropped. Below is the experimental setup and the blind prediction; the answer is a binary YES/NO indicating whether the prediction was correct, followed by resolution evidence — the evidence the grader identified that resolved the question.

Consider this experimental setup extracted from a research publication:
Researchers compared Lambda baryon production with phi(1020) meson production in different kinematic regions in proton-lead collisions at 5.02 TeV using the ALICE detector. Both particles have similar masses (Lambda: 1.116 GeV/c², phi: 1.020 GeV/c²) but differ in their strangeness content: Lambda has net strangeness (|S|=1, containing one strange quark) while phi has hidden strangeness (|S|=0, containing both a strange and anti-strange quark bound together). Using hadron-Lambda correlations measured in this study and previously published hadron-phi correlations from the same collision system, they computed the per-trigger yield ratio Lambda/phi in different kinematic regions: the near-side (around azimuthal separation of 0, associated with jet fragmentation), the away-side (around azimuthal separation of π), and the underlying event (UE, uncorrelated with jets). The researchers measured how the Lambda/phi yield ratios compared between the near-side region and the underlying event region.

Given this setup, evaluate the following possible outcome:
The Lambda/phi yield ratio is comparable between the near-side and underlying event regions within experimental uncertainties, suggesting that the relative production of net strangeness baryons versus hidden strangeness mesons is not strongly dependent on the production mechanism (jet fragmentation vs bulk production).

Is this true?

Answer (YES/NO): NO